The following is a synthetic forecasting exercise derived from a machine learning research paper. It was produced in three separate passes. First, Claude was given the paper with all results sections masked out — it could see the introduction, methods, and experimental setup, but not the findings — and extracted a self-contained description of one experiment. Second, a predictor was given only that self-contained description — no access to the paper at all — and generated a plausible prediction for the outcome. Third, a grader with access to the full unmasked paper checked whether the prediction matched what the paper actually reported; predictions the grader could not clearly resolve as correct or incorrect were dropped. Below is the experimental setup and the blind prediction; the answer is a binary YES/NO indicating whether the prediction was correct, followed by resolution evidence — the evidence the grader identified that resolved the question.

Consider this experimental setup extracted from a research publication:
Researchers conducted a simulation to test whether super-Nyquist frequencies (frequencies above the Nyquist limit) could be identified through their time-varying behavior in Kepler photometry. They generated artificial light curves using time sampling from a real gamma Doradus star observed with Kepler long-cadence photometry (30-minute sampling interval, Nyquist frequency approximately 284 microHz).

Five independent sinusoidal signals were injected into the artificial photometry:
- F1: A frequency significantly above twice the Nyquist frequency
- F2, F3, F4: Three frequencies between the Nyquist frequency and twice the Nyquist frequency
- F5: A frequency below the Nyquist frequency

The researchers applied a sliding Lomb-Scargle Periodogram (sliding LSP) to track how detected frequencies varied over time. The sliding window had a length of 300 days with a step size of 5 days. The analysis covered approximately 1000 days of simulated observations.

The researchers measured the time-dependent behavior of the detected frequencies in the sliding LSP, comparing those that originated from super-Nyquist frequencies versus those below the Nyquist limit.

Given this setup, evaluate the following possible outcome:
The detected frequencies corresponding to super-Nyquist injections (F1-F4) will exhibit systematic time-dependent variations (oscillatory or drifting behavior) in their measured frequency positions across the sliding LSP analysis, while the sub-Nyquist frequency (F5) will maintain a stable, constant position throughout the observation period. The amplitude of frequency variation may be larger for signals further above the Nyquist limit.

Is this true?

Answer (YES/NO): YES